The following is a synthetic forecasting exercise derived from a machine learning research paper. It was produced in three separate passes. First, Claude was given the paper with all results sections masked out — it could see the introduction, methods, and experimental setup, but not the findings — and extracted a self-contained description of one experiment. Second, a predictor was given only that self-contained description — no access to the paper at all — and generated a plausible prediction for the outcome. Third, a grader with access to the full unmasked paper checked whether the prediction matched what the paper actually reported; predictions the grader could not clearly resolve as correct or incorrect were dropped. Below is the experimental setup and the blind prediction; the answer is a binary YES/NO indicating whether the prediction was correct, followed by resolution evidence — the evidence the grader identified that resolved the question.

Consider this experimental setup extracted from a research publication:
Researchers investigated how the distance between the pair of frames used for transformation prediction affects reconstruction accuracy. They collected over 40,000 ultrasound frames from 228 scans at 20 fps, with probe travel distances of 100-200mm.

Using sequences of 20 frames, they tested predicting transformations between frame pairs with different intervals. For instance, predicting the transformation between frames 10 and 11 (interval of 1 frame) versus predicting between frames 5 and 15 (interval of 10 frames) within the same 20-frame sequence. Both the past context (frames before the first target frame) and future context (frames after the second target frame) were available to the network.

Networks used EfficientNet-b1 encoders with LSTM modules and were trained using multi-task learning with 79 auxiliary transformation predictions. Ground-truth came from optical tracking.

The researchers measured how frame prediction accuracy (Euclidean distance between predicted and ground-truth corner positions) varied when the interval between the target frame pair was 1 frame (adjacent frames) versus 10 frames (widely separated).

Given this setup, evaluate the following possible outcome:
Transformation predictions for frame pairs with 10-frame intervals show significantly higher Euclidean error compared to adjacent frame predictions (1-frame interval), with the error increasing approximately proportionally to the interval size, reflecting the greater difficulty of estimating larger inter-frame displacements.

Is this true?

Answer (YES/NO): NO